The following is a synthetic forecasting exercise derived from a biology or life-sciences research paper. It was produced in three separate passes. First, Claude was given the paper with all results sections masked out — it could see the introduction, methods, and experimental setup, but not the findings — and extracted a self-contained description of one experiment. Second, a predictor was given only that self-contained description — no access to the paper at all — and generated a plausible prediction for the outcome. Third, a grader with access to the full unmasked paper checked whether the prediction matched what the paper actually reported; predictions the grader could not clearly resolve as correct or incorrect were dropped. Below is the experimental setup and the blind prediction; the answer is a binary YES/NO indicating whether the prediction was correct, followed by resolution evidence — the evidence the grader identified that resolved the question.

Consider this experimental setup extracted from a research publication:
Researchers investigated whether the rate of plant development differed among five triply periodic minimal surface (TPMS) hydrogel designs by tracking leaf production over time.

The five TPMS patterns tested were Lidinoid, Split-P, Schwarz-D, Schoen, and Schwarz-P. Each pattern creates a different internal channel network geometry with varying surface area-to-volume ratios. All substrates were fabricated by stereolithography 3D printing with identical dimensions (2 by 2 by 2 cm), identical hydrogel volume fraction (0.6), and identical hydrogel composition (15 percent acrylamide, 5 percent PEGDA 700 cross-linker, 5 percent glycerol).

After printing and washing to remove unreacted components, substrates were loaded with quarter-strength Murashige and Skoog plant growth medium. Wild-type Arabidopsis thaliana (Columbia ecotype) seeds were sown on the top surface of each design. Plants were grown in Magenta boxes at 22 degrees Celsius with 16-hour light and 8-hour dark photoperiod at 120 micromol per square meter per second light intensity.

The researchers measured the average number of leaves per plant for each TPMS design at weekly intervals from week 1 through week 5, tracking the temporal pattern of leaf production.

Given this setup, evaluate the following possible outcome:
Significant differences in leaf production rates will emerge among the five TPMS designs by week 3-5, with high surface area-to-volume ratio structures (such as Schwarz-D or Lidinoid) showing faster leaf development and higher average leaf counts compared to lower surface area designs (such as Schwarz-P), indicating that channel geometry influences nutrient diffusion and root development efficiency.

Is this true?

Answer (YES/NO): NO